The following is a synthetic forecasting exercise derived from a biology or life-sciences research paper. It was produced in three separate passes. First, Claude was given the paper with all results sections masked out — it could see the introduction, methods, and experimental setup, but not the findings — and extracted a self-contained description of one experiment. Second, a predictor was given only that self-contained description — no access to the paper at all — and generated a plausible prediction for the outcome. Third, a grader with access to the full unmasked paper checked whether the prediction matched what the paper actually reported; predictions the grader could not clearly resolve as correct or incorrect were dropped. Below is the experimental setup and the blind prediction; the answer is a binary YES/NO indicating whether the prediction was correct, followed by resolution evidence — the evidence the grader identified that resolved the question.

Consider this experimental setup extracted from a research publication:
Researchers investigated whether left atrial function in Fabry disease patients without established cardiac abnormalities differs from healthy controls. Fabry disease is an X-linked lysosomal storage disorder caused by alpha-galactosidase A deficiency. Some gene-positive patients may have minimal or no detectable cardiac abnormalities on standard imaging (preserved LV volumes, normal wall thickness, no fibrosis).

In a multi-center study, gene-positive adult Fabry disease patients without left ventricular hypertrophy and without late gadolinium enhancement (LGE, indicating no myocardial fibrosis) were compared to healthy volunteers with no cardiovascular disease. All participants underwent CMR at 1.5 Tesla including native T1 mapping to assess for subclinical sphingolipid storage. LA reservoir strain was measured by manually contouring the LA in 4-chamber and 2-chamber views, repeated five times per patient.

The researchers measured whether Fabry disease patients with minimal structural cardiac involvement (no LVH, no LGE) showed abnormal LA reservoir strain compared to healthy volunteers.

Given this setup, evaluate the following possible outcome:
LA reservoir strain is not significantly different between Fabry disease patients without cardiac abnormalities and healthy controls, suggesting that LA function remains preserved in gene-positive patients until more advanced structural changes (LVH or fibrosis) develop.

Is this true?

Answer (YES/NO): YES